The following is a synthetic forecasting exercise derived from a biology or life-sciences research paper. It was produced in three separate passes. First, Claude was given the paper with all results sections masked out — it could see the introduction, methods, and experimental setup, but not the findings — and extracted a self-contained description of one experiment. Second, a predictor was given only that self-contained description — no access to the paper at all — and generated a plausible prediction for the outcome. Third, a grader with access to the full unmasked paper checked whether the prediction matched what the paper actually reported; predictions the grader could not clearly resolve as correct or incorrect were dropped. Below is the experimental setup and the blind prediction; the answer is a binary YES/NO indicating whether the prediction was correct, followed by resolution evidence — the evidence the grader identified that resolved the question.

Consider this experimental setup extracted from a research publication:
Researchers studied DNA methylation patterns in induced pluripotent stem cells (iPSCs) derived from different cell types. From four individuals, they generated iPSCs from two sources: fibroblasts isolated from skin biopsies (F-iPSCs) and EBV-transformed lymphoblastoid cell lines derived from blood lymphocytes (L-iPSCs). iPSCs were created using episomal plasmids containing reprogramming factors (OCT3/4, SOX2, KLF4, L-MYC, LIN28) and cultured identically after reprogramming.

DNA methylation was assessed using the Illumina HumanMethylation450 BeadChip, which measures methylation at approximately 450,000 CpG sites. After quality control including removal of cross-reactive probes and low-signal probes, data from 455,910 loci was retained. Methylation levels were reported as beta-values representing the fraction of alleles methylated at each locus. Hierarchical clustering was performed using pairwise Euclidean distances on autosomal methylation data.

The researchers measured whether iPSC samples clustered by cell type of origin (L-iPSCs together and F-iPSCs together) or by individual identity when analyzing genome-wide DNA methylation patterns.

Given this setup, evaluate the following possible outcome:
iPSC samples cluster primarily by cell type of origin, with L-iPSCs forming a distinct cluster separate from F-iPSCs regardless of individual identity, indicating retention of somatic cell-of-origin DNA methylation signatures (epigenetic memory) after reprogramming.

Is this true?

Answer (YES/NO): NO